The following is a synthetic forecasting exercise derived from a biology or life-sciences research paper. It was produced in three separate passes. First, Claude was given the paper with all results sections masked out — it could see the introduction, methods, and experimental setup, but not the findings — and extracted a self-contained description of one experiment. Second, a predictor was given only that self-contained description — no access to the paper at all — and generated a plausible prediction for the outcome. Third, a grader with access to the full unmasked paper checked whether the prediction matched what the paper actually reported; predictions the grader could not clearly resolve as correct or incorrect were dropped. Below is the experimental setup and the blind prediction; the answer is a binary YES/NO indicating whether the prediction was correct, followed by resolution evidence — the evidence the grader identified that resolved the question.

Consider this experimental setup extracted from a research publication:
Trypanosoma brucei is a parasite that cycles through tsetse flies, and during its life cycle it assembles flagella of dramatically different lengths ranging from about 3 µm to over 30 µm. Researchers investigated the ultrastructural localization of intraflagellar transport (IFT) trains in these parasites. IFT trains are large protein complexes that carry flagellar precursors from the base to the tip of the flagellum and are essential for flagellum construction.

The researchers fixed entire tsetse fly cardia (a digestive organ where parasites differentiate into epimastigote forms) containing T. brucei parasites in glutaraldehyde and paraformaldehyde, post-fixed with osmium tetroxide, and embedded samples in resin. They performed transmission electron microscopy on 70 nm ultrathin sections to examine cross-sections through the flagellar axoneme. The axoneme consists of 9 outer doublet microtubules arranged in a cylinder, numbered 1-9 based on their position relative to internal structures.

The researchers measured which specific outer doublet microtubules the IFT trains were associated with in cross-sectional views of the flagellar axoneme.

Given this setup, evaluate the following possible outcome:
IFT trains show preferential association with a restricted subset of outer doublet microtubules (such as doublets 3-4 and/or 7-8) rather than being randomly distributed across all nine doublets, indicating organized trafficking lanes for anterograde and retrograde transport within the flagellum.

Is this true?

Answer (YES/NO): YES